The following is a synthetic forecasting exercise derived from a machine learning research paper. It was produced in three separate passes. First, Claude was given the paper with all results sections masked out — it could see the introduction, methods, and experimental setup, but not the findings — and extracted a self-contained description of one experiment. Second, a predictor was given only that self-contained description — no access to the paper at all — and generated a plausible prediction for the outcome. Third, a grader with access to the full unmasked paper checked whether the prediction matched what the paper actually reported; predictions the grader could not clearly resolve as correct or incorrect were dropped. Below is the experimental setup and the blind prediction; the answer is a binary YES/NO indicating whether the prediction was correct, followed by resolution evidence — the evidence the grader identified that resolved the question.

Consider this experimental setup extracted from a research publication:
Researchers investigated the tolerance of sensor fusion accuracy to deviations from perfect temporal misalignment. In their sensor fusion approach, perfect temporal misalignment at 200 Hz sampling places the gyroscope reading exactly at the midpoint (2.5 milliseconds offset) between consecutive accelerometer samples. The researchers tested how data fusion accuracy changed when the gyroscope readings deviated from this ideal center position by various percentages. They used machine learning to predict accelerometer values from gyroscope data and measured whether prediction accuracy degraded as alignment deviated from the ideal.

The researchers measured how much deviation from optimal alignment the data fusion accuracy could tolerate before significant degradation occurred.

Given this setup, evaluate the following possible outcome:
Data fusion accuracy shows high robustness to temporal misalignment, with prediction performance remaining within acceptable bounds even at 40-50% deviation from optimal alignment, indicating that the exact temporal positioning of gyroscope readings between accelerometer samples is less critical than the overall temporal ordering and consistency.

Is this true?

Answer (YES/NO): NO